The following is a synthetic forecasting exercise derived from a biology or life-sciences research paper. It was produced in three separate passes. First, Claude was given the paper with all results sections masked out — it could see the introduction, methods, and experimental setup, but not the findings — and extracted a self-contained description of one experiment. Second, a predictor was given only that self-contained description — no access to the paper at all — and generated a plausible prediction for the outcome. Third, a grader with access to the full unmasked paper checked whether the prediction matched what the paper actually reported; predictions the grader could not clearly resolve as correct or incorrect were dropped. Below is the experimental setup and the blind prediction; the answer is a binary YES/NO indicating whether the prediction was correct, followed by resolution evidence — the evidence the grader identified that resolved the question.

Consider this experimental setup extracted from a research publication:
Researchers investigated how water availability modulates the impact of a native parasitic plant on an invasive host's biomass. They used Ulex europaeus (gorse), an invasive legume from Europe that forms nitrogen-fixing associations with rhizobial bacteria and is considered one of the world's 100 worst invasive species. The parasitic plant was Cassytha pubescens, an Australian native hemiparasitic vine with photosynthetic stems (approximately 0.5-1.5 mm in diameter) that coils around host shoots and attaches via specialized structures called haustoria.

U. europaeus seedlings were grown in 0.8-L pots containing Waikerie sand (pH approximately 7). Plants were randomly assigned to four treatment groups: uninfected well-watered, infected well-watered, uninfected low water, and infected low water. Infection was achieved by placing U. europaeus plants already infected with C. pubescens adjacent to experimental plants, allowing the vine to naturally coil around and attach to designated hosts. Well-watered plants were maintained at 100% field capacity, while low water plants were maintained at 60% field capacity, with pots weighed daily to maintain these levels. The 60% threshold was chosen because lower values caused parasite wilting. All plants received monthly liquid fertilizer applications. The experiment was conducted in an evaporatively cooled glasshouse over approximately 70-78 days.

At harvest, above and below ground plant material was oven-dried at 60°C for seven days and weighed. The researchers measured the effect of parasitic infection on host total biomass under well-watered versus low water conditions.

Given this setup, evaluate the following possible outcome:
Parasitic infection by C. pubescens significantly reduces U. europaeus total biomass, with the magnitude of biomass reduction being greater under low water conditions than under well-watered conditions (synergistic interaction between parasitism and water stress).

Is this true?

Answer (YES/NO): NO